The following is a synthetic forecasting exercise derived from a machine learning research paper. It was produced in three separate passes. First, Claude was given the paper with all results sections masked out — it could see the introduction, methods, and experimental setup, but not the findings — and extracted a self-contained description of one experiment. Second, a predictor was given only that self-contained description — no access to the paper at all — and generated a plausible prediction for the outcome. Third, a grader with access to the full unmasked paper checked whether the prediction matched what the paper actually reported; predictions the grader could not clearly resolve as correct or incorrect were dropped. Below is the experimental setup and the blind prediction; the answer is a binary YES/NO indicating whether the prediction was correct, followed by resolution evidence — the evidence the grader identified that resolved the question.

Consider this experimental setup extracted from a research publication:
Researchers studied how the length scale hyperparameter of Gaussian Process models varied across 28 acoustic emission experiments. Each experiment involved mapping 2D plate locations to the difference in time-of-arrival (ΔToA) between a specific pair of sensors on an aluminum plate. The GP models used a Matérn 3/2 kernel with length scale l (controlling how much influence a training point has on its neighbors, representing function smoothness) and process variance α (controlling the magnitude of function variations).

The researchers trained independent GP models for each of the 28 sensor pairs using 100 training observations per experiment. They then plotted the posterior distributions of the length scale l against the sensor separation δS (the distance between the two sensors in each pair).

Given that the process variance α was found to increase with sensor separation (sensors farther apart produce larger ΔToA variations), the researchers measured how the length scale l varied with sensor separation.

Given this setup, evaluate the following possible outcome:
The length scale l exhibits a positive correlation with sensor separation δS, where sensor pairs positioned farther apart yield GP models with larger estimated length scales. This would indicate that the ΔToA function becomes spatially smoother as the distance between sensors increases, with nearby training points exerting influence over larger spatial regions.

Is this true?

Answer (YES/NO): YES